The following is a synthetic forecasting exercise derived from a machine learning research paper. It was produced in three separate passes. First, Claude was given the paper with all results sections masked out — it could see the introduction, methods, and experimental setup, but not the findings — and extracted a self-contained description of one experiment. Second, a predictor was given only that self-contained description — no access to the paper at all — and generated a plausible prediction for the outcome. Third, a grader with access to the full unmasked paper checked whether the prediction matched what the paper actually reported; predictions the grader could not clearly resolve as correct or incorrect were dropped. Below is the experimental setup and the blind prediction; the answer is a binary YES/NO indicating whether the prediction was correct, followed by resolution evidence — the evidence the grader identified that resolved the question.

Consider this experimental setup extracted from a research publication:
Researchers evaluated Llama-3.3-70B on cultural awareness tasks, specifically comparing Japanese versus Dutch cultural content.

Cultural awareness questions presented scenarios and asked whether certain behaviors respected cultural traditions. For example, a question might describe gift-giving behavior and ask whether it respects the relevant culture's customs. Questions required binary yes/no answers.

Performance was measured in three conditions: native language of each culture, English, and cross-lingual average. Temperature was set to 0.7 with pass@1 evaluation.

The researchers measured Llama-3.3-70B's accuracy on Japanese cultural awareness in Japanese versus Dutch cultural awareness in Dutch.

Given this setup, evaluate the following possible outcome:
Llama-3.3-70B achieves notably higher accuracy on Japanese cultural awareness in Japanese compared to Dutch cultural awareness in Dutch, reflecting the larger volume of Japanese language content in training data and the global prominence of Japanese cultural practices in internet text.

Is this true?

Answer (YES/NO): NO